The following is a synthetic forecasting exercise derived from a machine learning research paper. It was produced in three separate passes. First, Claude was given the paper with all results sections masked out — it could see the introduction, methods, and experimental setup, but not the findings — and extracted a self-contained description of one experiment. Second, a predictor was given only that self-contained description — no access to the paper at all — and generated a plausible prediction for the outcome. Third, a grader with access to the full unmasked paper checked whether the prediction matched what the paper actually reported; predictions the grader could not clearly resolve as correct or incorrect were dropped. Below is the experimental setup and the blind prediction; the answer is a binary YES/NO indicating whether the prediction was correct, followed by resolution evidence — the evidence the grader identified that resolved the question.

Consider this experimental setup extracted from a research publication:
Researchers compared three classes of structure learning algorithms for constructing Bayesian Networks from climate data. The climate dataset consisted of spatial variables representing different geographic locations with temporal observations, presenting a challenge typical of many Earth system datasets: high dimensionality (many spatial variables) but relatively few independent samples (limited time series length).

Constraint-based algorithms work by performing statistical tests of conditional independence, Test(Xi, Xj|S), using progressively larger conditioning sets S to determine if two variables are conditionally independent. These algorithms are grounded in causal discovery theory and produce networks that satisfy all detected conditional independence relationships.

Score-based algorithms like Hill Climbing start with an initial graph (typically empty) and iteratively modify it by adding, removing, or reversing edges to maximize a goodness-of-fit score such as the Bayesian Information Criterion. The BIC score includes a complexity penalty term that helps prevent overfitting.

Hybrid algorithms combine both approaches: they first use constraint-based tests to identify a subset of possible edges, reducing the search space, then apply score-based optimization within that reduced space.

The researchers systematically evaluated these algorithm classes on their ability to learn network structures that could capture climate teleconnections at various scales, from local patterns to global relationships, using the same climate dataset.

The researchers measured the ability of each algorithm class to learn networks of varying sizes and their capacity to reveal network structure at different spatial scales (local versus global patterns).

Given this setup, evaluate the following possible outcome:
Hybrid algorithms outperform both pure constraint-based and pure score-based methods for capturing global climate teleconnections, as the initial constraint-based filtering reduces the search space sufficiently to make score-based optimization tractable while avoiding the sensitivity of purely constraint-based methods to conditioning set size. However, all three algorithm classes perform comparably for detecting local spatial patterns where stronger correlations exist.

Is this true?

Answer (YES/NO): NO